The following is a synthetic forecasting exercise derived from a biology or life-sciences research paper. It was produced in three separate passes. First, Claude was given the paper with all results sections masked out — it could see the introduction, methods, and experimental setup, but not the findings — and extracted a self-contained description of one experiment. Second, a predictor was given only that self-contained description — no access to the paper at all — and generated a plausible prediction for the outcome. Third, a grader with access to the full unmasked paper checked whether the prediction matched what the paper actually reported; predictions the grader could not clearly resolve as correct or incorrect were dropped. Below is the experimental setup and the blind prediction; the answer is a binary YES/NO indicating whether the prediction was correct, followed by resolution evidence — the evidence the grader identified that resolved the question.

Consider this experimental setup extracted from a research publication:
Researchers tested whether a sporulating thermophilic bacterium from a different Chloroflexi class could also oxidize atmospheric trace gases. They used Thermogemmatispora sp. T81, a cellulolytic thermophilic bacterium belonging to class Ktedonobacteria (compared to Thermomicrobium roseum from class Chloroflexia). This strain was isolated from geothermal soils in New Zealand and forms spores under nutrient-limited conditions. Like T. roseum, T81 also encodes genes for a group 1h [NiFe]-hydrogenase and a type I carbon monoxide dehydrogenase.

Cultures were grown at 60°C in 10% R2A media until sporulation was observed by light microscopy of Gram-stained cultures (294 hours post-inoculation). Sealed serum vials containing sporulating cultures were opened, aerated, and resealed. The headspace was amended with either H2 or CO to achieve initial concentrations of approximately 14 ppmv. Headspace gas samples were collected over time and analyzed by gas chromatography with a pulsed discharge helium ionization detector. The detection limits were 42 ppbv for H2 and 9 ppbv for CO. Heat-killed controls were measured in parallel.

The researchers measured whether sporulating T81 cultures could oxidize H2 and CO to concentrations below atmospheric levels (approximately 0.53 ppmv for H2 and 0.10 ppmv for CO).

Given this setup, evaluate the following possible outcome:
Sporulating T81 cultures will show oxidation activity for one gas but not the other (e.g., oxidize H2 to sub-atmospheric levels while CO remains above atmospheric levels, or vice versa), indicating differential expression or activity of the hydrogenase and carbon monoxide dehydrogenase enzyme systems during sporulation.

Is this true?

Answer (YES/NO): NO